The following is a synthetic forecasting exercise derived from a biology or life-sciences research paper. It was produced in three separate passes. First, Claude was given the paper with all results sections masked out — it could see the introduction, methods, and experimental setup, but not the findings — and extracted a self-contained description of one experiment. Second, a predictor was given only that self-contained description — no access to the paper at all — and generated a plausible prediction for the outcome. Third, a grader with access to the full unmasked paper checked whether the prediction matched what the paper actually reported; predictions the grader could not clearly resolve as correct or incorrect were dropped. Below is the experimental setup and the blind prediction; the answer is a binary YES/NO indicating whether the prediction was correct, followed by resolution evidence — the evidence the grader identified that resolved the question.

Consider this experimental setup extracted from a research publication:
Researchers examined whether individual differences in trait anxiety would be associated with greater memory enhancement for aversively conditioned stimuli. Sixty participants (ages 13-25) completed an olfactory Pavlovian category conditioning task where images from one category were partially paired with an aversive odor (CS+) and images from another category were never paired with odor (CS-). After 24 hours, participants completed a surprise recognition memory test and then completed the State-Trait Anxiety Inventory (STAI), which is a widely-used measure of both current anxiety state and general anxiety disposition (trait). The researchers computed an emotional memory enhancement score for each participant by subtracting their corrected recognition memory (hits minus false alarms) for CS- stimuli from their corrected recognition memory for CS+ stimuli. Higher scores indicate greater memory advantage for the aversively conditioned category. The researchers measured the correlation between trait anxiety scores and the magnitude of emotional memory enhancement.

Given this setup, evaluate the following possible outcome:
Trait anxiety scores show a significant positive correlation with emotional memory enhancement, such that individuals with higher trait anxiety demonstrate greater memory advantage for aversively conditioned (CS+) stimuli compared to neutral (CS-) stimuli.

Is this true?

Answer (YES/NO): NO